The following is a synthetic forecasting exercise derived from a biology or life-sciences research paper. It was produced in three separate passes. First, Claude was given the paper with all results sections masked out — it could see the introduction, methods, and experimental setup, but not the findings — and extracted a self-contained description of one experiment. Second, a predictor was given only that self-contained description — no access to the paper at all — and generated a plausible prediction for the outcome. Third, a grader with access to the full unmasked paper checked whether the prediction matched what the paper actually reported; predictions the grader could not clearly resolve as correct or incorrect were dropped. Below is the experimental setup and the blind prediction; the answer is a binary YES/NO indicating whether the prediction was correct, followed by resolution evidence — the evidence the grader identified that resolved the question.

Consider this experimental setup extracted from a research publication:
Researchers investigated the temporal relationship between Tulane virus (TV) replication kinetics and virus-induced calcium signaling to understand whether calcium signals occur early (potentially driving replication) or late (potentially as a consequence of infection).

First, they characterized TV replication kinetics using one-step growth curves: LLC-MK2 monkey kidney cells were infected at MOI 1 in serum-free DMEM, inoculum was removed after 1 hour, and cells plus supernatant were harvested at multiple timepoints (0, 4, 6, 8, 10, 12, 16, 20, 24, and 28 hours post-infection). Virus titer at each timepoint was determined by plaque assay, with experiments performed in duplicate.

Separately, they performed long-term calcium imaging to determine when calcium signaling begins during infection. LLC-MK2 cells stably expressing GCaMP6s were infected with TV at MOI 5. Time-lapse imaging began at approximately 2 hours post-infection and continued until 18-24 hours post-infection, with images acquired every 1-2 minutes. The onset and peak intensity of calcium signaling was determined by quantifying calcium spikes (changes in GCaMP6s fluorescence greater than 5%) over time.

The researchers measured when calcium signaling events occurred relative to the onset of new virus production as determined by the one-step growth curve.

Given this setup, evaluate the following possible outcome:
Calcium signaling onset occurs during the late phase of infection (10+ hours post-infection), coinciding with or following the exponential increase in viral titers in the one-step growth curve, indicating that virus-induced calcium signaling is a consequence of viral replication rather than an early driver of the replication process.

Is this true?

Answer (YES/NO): NO